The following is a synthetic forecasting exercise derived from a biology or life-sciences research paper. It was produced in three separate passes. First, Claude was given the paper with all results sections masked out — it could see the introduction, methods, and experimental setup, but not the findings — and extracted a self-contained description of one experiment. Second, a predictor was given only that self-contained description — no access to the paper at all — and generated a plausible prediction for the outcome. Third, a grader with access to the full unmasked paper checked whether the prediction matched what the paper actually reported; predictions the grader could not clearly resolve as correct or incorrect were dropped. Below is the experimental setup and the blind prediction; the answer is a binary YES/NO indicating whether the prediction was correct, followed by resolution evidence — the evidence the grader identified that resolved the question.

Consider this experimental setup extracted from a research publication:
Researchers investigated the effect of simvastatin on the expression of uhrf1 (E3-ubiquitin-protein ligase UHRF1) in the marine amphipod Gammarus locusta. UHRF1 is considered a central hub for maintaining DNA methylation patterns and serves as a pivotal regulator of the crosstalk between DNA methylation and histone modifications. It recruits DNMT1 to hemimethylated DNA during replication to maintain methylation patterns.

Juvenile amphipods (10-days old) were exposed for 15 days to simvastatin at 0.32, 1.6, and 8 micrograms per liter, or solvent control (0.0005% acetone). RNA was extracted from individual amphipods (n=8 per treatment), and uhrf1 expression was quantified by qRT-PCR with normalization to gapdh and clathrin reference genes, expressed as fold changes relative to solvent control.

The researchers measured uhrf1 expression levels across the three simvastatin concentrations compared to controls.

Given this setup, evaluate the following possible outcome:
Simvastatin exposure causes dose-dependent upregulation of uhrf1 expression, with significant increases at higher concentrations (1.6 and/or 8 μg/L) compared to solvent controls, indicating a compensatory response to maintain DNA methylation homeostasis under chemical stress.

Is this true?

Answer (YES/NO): NO